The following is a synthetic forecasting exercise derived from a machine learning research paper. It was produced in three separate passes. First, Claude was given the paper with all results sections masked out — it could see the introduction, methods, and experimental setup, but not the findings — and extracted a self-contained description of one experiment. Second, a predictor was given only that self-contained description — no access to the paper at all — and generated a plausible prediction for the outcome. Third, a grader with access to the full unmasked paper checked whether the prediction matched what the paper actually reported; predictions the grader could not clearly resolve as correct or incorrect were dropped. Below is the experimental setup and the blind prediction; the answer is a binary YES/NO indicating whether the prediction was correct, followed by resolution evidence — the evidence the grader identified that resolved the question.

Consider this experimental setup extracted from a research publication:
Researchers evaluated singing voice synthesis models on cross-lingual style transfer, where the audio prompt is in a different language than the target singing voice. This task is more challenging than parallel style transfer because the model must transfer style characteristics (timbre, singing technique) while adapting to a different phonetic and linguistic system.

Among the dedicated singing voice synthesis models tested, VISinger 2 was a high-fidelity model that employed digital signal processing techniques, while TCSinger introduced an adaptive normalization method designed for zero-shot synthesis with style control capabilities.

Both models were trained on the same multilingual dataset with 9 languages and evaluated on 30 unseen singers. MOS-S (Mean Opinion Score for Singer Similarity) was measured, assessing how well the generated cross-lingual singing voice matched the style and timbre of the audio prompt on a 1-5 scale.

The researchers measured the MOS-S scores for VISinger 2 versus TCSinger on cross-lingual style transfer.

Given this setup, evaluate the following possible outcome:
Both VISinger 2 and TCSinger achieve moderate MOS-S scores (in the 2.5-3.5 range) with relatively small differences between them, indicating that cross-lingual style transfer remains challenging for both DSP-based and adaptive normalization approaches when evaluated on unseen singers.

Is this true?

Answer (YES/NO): NO